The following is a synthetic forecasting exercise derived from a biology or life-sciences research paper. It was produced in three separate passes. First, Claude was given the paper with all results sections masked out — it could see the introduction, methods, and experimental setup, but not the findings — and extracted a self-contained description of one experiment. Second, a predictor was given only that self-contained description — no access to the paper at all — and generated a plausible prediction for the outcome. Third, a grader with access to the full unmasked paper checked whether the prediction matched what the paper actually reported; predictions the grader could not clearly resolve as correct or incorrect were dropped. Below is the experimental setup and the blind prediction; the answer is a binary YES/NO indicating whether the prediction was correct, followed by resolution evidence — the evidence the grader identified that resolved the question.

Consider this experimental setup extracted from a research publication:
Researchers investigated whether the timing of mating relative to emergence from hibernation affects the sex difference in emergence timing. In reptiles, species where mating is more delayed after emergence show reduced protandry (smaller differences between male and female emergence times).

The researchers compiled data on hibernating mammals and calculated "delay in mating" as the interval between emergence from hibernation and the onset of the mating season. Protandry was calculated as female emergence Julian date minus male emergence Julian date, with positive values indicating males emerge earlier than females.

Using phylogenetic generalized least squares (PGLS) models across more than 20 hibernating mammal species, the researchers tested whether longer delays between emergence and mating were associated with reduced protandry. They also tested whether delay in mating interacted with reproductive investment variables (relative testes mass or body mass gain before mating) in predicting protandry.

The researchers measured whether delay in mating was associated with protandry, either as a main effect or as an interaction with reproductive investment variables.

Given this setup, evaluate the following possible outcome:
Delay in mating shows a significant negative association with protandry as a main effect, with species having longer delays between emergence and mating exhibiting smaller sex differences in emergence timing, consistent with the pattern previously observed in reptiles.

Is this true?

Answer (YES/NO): NO